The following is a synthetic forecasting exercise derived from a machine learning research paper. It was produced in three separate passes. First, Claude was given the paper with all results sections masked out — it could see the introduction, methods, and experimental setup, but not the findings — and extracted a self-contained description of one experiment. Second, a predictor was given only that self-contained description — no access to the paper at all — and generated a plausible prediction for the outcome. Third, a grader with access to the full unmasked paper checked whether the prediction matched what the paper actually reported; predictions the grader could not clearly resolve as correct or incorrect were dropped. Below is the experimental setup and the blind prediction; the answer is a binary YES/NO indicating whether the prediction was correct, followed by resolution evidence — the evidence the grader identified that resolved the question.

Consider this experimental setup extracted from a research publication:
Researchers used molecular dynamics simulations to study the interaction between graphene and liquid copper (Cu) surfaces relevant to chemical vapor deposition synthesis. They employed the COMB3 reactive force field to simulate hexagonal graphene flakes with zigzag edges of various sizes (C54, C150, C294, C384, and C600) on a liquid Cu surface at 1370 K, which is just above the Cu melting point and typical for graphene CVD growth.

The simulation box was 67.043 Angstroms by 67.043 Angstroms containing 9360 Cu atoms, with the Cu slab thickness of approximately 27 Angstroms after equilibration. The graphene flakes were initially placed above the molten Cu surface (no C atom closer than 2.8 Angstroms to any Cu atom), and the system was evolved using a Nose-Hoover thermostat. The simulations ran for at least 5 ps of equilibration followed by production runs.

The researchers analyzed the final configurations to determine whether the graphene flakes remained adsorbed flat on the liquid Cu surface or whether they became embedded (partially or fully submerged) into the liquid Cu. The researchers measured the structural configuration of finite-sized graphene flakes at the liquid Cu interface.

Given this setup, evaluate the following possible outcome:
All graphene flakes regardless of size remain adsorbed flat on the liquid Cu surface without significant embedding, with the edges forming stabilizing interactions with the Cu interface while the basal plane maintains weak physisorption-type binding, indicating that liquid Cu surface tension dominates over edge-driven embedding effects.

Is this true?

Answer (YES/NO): NO